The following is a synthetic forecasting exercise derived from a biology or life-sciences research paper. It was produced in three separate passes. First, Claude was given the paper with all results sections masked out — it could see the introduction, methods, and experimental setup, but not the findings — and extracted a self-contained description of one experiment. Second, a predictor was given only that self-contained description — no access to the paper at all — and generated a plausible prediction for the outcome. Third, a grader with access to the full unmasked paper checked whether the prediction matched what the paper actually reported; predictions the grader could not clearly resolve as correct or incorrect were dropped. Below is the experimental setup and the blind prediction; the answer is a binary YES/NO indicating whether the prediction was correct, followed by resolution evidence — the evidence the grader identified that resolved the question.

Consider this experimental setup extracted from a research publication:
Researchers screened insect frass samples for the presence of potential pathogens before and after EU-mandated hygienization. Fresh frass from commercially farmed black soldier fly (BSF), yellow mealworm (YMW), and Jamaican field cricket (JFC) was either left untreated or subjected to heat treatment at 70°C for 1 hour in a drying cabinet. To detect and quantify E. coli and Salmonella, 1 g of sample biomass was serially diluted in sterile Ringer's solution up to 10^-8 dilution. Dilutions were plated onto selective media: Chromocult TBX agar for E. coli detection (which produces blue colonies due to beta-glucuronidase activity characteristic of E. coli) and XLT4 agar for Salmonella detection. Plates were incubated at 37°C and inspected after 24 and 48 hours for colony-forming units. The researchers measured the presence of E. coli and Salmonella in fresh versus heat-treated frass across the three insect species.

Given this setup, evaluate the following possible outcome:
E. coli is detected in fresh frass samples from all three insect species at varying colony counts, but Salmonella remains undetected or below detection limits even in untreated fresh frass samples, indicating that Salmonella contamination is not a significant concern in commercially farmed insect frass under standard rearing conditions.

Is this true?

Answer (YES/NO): NO